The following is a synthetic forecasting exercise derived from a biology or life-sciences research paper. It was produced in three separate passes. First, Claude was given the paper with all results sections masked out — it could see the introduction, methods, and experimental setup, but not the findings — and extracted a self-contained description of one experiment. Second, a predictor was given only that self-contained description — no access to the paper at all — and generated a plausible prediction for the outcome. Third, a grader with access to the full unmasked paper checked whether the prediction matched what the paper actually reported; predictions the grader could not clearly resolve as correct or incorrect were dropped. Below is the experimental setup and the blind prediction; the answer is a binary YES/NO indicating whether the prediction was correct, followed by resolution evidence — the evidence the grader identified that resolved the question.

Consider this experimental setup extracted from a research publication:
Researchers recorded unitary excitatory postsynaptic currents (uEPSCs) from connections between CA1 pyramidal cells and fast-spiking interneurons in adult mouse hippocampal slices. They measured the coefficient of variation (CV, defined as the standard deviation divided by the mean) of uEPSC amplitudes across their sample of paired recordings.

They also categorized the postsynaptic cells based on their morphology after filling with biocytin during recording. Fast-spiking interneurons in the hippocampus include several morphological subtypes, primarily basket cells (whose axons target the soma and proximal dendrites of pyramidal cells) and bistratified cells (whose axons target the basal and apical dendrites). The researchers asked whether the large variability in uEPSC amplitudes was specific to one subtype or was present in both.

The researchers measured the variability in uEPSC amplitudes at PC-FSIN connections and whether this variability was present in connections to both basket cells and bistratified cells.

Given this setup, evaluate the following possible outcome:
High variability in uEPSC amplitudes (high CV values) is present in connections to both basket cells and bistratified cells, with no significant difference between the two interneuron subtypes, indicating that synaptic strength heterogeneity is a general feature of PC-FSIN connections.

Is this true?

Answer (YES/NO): YES